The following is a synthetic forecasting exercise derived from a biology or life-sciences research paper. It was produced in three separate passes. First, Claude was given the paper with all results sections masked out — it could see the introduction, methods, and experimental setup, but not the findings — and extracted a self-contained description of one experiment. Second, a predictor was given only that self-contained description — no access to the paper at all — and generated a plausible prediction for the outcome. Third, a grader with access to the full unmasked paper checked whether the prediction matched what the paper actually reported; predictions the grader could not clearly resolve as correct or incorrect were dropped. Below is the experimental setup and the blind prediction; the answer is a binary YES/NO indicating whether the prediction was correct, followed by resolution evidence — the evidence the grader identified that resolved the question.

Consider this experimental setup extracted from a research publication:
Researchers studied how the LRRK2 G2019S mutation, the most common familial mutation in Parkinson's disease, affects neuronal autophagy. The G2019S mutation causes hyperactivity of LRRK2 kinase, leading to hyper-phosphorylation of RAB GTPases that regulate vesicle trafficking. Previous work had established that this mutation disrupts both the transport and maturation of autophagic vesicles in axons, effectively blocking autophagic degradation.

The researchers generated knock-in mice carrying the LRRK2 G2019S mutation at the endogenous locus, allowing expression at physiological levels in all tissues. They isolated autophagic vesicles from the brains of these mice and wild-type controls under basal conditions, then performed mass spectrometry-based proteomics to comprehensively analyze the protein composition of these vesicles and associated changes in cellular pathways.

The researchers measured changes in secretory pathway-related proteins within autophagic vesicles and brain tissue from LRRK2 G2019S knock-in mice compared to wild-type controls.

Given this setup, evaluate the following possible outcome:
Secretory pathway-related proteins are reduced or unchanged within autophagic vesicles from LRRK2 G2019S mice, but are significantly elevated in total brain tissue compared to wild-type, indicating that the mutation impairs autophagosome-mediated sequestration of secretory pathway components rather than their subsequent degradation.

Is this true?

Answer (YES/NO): NO